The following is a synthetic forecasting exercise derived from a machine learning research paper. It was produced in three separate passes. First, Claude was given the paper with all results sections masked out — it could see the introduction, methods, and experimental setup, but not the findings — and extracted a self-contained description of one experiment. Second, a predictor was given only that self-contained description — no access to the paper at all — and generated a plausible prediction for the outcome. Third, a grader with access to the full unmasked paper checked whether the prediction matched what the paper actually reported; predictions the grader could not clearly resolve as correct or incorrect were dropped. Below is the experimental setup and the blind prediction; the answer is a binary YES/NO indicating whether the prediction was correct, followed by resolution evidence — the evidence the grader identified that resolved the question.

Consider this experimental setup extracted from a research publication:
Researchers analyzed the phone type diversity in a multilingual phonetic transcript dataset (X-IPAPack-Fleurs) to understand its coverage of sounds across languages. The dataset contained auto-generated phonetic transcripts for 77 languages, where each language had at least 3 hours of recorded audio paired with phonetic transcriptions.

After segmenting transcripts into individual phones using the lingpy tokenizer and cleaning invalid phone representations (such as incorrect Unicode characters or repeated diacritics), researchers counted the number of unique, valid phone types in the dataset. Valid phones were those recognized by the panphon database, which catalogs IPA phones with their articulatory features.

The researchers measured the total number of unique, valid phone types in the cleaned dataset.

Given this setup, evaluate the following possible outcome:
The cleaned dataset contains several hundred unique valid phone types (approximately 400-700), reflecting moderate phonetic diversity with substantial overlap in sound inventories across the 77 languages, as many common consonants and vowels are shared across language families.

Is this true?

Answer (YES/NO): YES